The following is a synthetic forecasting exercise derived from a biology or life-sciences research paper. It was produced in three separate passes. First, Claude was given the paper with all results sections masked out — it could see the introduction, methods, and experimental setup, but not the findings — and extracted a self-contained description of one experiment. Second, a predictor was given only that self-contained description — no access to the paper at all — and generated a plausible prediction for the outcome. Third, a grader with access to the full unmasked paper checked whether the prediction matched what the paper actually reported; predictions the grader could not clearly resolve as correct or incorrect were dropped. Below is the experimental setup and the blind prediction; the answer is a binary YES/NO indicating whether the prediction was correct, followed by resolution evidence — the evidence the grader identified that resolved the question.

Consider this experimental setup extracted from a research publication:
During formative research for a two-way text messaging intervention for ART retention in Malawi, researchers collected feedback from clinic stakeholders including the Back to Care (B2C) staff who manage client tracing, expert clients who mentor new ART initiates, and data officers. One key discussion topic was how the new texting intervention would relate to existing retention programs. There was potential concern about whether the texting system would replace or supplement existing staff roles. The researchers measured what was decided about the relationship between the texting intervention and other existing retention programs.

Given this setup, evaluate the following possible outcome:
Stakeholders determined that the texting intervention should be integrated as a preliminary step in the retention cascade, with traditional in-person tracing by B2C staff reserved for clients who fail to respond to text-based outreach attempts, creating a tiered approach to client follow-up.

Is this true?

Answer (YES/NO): YES